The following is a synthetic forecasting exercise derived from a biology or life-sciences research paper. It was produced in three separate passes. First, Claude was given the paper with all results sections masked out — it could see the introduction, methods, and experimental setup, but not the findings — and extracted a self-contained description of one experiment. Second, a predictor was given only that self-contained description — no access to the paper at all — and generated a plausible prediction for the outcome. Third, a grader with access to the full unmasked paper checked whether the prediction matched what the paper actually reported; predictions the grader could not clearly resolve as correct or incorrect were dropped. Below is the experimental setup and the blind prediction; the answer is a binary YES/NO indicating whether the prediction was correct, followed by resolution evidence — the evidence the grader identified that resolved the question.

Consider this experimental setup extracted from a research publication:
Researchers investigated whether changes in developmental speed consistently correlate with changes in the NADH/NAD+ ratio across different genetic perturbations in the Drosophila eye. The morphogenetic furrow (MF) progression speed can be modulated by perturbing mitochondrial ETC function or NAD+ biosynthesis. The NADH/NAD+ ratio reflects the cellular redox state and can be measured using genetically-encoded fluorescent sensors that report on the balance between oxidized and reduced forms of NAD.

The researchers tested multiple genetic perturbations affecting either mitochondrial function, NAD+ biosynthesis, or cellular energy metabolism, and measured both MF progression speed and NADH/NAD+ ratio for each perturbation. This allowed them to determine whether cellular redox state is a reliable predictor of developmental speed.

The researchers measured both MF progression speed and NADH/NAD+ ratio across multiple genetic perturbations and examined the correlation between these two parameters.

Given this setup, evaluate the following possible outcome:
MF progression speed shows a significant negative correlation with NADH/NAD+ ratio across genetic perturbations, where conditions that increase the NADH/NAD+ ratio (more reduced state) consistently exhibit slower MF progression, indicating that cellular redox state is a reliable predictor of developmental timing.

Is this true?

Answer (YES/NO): NO